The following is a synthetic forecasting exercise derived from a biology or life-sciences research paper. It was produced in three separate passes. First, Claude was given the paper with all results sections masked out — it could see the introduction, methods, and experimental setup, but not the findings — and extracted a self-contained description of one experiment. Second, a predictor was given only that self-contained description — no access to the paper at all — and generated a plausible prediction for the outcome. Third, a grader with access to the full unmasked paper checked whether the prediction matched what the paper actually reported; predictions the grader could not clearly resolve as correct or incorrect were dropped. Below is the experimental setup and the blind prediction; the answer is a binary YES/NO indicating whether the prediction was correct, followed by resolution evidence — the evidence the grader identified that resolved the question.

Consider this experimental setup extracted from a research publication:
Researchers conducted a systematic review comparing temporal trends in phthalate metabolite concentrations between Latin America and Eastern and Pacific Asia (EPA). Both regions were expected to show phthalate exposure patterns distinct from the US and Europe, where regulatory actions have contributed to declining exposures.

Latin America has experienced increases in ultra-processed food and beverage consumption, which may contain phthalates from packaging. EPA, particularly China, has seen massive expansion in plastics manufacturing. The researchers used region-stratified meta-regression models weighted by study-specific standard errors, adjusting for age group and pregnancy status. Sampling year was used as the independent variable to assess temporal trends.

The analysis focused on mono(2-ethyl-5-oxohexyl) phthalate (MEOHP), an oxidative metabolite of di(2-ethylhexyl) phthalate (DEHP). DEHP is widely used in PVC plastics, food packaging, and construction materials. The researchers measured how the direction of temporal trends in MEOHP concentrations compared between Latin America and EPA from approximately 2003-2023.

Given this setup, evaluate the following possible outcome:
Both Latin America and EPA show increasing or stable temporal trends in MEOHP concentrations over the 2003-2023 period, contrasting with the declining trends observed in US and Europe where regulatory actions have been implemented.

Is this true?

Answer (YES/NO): NO